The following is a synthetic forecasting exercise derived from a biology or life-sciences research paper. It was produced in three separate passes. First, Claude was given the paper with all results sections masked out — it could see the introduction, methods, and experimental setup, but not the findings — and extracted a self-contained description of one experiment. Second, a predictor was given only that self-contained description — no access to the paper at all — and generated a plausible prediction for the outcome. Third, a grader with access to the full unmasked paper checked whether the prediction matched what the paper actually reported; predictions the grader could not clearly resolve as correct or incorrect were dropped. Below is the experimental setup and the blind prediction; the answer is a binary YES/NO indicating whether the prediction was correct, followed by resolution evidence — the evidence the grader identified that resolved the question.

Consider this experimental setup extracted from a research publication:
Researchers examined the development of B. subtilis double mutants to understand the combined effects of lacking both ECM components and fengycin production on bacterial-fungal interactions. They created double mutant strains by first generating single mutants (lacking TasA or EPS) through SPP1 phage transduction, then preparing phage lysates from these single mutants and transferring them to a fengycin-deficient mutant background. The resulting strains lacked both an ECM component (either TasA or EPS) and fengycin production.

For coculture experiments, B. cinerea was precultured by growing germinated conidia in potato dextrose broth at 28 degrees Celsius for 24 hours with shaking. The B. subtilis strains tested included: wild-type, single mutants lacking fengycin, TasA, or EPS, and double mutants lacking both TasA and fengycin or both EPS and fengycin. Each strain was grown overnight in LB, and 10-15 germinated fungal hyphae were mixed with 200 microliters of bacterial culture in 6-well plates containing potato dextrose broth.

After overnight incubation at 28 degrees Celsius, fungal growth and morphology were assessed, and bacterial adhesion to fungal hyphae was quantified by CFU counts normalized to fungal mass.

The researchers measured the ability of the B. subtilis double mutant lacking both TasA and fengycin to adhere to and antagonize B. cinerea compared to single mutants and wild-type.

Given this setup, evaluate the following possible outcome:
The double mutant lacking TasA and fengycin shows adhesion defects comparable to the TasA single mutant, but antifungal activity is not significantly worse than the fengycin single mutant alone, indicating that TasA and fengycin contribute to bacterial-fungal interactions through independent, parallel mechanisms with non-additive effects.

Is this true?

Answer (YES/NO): NO